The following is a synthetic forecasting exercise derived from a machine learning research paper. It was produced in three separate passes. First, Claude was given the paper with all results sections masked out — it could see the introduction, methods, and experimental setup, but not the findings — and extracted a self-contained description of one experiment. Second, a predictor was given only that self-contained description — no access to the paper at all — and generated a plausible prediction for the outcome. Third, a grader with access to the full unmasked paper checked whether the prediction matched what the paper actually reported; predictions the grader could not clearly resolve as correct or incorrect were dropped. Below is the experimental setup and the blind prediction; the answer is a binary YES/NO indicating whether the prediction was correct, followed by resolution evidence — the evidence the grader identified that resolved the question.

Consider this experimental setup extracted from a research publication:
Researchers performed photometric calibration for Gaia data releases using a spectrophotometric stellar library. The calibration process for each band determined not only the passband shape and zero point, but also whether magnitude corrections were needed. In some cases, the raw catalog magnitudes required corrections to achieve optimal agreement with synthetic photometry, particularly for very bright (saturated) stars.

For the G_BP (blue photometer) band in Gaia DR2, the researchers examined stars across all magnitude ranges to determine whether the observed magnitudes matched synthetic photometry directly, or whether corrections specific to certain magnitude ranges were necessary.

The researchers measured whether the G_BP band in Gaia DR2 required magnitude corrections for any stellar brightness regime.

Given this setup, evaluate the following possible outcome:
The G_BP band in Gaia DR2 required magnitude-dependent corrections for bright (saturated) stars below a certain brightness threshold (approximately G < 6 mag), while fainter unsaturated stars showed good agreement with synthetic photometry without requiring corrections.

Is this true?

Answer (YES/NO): NO